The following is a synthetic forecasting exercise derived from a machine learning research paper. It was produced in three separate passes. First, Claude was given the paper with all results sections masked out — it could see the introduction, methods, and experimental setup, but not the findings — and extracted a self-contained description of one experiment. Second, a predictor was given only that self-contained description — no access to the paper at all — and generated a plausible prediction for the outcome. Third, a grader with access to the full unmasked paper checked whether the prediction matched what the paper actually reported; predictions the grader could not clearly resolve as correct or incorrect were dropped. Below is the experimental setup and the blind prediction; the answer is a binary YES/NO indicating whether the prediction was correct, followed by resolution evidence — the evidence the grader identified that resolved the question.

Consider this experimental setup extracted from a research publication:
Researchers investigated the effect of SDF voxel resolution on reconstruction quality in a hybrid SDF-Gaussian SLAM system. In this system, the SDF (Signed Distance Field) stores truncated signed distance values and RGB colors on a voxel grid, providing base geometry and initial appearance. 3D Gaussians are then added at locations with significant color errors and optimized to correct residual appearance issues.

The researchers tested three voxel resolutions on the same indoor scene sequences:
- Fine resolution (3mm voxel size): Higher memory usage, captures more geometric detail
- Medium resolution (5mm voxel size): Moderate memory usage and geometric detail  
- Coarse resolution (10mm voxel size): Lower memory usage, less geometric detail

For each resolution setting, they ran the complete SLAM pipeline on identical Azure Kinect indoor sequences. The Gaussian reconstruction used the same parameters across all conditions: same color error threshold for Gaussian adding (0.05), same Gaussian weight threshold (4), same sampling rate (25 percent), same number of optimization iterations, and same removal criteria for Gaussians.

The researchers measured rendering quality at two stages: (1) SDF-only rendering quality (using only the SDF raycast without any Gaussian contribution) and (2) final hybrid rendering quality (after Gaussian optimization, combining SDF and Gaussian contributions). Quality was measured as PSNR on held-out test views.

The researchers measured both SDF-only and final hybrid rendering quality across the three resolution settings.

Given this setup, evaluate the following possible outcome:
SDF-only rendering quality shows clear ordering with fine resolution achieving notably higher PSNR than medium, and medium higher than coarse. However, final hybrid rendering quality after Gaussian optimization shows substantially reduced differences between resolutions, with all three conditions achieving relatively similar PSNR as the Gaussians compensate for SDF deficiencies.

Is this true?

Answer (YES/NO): NO